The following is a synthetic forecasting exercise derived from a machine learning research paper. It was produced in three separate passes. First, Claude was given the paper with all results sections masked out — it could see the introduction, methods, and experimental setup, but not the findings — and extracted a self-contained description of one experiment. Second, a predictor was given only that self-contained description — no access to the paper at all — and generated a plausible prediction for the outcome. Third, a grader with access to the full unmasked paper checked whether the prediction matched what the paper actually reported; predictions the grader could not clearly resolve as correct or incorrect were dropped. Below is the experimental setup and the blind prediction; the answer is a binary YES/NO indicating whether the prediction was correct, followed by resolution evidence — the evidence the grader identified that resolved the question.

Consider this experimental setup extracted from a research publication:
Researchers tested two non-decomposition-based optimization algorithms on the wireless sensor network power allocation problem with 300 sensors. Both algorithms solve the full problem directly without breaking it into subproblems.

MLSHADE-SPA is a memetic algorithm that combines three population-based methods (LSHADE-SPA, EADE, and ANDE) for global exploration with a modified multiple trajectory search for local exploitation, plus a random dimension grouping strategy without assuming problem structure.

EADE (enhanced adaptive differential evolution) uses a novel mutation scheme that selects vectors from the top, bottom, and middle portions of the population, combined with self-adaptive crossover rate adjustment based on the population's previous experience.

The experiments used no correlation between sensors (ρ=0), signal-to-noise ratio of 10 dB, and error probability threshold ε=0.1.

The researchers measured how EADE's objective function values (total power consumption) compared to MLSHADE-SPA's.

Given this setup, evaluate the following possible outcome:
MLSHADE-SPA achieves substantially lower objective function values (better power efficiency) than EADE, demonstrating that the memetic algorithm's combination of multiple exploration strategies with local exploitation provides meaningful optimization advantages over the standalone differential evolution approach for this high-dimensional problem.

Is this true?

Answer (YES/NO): YES